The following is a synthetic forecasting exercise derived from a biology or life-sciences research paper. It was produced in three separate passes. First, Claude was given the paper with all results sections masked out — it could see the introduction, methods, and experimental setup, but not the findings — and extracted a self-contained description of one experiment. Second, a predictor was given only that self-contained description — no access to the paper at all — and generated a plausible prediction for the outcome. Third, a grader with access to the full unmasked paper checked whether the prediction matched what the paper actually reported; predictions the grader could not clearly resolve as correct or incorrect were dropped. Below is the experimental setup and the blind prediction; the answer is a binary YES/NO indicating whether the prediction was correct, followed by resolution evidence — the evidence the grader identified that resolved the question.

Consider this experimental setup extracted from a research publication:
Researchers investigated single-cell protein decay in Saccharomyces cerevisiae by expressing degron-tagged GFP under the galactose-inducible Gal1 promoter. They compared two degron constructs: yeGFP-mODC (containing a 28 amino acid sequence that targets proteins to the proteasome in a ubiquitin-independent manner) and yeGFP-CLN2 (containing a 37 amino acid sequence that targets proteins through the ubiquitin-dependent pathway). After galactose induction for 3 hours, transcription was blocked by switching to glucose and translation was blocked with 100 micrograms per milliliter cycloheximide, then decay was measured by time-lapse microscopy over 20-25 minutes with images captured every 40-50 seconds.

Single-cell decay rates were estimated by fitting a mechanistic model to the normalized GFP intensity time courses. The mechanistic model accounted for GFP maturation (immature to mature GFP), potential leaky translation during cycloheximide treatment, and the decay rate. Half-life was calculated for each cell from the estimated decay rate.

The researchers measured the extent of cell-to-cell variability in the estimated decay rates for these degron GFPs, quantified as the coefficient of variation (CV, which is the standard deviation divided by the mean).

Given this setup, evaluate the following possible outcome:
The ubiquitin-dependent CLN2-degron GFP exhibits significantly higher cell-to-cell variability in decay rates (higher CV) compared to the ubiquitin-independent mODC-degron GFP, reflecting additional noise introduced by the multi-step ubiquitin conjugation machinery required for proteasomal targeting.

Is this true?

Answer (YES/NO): NO